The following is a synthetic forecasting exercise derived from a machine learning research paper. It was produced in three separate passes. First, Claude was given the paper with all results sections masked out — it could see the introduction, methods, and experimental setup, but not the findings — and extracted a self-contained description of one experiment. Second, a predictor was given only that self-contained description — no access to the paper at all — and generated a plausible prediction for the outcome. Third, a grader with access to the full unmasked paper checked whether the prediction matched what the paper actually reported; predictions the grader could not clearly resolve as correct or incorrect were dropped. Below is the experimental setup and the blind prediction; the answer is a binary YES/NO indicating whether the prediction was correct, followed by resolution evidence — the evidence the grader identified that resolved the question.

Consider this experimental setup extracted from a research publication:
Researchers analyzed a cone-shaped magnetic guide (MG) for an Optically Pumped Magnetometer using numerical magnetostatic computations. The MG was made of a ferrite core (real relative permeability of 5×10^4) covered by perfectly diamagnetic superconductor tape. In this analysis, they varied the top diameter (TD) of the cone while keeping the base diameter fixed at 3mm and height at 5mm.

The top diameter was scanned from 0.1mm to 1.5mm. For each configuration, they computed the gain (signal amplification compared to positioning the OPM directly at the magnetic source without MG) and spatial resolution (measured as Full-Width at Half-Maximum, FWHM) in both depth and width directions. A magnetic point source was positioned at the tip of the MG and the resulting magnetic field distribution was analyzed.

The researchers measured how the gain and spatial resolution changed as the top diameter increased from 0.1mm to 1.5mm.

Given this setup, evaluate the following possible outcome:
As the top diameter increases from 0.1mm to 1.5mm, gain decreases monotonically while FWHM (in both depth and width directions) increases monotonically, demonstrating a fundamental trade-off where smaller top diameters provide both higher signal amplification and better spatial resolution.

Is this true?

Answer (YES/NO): YES